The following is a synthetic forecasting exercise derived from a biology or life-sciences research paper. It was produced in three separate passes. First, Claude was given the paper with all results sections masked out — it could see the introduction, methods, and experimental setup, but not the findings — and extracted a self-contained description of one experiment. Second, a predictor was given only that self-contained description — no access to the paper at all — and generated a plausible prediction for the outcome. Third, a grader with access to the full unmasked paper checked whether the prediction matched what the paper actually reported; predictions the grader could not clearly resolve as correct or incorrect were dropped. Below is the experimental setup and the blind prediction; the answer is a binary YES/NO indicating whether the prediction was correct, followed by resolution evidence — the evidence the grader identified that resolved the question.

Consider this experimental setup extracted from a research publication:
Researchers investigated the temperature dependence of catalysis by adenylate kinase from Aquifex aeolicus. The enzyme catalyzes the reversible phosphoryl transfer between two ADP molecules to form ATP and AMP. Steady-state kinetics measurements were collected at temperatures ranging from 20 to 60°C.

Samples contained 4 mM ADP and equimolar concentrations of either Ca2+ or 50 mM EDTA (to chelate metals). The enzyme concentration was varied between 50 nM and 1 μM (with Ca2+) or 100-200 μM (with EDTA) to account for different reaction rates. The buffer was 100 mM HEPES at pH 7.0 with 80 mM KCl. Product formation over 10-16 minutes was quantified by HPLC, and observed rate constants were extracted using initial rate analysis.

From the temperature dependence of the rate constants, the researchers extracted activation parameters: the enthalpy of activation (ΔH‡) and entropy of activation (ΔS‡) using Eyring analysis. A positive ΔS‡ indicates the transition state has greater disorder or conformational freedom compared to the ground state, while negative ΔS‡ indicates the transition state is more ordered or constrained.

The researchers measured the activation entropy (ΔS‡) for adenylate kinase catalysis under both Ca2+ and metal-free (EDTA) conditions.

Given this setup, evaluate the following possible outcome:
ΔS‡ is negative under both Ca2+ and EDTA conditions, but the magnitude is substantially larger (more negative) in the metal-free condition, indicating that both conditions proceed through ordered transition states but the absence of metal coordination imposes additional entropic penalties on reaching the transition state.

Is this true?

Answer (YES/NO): YES